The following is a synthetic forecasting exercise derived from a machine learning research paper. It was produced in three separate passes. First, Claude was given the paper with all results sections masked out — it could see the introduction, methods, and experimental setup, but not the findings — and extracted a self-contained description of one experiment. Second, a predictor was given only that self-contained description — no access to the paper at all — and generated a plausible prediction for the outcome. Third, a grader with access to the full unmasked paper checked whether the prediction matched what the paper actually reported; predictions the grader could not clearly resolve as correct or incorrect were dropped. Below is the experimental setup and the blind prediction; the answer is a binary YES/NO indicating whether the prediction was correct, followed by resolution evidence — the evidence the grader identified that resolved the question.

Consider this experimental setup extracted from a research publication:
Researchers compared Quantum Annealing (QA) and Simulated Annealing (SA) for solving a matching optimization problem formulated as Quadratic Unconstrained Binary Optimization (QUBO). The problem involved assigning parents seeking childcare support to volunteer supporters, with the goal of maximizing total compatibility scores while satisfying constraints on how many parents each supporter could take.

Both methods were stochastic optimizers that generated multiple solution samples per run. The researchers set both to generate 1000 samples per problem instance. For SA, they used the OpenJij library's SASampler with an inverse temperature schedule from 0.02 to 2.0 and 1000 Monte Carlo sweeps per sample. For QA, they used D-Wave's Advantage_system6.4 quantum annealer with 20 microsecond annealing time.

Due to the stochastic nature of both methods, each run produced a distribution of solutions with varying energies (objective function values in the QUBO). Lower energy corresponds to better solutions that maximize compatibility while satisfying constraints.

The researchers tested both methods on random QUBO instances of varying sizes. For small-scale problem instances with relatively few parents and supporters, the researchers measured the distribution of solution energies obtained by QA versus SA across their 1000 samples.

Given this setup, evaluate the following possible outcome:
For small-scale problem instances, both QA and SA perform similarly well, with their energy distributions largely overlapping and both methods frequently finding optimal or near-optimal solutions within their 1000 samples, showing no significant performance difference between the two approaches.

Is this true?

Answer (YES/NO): NO